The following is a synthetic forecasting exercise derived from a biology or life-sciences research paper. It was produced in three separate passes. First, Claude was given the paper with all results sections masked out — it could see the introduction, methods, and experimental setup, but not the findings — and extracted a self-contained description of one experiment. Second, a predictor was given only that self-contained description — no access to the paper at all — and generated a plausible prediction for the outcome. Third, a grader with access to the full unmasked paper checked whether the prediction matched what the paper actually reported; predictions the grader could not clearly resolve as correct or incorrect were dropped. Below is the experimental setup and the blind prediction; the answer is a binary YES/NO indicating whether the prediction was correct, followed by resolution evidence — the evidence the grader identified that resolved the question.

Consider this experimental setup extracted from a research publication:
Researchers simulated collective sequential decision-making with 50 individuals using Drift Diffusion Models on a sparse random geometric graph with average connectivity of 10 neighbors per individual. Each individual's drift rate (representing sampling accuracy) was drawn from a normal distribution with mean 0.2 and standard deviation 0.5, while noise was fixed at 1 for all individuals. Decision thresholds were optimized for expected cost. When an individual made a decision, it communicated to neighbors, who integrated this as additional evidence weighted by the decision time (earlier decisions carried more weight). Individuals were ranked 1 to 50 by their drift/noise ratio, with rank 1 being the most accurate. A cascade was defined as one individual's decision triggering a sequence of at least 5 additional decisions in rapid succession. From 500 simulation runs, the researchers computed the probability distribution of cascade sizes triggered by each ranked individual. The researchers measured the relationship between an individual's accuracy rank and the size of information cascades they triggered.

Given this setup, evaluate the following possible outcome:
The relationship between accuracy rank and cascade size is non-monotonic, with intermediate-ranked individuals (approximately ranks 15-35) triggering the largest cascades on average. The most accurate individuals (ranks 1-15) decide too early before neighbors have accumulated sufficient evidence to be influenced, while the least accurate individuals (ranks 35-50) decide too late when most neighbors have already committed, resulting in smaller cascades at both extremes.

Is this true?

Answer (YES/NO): NO